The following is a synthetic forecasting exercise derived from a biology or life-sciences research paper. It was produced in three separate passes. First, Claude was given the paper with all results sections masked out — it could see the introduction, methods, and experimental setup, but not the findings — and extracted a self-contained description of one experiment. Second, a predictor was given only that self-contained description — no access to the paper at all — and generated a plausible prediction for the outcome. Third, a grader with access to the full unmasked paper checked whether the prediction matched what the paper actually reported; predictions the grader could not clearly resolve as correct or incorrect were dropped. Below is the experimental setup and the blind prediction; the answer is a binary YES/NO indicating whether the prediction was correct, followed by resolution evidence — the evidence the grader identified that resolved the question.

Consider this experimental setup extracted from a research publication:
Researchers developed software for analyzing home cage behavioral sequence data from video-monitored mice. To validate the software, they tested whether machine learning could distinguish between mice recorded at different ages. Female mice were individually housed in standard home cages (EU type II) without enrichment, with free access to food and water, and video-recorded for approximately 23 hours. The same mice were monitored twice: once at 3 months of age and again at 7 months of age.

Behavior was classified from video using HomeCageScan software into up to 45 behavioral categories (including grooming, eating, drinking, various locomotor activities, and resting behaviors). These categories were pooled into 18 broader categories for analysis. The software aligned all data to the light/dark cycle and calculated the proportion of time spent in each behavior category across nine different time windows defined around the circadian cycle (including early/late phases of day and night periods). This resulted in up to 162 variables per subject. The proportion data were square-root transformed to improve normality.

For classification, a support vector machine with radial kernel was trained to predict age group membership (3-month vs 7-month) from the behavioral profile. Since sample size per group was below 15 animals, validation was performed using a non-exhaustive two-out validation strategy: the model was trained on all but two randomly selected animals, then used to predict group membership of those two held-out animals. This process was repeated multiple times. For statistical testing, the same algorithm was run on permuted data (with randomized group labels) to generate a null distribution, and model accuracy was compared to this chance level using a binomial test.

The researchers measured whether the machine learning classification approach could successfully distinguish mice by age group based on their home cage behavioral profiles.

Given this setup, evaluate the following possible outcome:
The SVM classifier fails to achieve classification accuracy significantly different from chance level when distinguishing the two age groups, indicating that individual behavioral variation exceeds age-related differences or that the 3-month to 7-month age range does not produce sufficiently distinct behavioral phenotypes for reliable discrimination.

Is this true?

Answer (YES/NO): YES